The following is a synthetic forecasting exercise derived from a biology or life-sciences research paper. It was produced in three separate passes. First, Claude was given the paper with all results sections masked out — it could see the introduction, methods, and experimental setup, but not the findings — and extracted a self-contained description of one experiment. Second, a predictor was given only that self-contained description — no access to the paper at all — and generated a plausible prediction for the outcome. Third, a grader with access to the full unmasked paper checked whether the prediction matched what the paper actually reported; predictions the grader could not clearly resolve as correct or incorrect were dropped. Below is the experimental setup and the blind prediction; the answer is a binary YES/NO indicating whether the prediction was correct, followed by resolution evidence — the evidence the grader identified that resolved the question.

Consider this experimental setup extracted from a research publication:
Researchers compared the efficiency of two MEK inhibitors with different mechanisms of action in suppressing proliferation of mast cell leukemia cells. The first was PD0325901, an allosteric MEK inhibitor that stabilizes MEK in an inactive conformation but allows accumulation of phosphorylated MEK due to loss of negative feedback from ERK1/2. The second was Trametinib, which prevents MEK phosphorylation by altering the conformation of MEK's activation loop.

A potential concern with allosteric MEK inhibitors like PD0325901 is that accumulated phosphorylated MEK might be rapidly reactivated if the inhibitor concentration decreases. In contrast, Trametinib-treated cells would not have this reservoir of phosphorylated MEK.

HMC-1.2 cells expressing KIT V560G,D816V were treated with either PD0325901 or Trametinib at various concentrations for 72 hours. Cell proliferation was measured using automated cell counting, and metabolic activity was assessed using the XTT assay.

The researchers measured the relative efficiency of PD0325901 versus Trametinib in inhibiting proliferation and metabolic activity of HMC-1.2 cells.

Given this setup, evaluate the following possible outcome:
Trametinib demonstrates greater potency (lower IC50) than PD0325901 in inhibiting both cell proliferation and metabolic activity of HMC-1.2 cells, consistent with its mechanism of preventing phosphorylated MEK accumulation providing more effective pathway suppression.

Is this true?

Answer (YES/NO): YES